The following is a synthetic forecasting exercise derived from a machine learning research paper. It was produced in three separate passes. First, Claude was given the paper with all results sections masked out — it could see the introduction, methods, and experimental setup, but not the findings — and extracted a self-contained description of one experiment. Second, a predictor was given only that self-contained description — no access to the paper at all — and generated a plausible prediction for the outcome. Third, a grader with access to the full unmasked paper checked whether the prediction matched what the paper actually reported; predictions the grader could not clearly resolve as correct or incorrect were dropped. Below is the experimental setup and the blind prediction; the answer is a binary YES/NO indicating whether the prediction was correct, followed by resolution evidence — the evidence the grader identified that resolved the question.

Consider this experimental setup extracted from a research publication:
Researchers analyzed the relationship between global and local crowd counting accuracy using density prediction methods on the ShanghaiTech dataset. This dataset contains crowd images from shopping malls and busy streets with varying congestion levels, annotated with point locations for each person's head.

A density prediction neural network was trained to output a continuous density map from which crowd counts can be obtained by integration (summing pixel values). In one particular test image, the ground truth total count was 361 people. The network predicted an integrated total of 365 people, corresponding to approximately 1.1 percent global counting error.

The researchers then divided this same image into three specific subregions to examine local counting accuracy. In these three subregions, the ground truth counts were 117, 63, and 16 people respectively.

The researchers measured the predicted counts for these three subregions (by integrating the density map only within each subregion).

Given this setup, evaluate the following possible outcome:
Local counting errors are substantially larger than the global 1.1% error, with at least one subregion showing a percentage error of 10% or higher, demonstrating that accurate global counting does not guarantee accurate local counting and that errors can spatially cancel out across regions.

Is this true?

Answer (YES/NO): YES